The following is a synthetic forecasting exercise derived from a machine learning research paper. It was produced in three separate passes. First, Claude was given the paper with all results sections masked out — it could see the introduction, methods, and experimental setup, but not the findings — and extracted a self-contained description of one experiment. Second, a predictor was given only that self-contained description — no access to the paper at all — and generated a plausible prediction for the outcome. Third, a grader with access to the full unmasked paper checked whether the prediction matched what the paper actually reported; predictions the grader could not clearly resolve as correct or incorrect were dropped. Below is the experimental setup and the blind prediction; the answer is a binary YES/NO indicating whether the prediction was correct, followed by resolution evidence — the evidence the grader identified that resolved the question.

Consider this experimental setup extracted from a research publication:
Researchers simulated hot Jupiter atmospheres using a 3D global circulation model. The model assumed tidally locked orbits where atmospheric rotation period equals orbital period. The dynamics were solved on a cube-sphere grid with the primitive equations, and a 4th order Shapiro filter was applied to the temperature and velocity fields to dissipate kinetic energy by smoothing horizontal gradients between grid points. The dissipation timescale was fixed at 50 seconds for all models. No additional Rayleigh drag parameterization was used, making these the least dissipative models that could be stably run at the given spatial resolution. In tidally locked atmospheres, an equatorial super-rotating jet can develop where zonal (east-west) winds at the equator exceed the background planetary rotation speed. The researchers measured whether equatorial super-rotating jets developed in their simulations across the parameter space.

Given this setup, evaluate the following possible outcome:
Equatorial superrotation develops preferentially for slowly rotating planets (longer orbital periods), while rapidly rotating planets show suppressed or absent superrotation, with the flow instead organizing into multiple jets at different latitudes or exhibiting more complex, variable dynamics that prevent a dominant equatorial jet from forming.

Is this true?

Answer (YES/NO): NO